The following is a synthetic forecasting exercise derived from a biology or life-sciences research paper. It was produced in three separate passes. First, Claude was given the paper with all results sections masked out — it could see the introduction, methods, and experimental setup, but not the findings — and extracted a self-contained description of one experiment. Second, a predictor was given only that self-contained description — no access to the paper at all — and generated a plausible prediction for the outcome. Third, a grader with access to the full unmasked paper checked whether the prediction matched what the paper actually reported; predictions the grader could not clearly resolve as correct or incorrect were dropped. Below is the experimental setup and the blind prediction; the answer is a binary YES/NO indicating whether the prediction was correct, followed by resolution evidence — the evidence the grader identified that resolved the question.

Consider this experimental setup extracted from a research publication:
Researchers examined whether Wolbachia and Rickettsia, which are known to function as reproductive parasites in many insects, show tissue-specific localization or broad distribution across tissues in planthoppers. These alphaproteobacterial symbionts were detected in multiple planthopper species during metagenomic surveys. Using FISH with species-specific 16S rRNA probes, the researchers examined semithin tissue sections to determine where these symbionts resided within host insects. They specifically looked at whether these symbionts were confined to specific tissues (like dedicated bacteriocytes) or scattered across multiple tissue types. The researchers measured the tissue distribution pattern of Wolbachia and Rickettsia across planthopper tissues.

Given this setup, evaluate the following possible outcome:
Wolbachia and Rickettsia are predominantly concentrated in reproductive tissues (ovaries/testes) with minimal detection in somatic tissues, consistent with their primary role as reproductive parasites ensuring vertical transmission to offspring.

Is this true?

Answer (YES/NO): NO